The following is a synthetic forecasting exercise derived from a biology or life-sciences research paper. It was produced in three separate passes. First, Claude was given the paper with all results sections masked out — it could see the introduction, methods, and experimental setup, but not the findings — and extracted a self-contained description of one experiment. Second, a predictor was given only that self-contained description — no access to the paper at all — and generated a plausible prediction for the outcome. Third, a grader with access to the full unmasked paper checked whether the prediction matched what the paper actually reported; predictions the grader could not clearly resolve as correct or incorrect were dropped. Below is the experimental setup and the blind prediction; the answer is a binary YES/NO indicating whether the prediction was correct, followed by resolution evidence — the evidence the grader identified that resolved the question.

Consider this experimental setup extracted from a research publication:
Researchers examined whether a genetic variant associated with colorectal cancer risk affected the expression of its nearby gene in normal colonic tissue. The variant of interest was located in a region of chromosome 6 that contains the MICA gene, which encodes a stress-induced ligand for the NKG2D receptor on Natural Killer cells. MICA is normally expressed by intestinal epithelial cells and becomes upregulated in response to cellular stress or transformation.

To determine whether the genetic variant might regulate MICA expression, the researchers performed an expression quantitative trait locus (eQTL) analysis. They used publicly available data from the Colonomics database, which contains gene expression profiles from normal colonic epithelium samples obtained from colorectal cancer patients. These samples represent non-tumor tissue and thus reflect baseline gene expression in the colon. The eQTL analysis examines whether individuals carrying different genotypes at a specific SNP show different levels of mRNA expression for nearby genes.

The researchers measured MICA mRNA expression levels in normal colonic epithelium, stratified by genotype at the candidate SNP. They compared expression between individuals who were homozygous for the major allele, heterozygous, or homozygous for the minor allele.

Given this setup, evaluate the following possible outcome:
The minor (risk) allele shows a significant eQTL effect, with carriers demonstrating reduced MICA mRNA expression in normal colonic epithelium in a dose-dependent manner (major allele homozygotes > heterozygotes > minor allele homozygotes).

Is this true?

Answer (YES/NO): YES